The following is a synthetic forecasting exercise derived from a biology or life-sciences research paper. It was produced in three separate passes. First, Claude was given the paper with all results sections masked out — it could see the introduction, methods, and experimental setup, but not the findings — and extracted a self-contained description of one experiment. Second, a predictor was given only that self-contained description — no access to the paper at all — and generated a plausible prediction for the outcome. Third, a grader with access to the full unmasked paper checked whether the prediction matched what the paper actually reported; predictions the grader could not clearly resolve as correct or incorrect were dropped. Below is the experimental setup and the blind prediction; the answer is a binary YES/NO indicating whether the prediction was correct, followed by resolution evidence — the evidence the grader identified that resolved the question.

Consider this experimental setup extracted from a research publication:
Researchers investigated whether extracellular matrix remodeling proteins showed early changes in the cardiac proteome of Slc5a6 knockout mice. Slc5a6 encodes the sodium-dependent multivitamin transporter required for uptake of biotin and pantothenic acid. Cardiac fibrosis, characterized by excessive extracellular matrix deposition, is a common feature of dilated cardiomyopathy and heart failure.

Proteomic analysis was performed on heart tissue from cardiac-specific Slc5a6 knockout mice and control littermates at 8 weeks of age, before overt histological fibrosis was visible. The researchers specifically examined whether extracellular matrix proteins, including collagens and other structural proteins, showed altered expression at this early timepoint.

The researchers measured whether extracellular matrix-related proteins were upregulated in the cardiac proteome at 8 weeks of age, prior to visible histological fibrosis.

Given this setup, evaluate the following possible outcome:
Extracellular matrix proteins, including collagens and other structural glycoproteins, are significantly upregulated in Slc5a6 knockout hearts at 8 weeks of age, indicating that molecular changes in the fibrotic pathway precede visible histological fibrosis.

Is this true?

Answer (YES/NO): YES